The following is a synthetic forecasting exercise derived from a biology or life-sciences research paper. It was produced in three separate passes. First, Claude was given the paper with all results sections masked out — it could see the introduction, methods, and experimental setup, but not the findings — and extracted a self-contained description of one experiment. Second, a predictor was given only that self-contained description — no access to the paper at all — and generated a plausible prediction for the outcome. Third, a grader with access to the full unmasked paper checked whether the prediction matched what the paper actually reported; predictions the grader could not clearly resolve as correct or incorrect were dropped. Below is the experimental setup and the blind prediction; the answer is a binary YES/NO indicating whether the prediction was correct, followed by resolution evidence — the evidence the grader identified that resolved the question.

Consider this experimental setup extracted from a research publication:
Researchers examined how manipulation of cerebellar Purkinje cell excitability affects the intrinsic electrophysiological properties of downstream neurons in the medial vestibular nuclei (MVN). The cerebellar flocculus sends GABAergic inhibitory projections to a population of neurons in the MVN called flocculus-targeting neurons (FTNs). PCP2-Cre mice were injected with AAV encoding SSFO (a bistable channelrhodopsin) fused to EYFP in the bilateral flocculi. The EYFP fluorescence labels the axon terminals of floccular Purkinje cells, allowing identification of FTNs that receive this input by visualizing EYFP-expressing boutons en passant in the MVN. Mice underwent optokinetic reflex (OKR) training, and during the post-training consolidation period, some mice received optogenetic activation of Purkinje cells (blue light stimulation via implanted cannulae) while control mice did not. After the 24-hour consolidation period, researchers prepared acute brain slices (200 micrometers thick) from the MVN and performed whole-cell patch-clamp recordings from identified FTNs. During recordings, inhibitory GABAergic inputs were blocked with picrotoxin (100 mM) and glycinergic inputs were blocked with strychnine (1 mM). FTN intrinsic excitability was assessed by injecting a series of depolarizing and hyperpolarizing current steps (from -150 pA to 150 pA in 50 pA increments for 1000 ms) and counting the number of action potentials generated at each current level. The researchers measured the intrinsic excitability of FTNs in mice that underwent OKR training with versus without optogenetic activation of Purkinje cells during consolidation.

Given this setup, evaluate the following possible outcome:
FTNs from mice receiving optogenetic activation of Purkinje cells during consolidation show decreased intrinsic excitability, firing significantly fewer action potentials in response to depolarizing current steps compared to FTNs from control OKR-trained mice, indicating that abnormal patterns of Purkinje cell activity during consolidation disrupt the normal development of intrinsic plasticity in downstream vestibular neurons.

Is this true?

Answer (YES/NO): YES